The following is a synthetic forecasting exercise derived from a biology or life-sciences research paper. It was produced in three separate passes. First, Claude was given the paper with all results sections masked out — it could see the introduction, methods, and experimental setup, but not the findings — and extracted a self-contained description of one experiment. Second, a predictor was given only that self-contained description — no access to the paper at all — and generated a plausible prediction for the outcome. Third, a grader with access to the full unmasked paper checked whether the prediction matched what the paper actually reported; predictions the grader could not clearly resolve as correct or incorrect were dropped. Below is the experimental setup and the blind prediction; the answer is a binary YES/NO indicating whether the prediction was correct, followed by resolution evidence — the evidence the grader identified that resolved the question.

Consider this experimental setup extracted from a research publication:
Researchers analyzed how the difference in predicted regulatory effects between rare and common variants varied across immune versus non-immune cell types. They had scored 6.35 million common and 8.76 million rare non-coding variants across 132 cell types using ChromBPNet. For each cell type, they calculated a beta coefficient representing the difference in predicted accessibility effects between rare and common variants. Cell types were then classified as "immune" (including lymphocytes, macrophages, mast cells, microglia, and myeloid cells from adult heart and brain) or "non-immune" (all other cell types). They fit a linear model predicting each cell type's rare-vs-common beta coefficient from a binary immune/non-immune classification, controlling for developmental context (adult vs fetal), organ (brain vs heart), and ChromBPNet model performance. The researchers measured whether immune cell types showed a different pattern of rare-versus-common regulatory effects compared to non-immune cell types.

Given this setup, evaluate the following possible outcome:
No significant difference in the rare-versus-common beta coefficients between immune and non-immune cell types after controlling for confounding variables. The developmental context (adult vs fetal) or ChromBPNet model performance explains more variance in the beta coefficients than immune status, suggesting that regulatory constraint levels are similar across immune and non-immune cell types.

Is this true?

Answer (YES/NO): NO